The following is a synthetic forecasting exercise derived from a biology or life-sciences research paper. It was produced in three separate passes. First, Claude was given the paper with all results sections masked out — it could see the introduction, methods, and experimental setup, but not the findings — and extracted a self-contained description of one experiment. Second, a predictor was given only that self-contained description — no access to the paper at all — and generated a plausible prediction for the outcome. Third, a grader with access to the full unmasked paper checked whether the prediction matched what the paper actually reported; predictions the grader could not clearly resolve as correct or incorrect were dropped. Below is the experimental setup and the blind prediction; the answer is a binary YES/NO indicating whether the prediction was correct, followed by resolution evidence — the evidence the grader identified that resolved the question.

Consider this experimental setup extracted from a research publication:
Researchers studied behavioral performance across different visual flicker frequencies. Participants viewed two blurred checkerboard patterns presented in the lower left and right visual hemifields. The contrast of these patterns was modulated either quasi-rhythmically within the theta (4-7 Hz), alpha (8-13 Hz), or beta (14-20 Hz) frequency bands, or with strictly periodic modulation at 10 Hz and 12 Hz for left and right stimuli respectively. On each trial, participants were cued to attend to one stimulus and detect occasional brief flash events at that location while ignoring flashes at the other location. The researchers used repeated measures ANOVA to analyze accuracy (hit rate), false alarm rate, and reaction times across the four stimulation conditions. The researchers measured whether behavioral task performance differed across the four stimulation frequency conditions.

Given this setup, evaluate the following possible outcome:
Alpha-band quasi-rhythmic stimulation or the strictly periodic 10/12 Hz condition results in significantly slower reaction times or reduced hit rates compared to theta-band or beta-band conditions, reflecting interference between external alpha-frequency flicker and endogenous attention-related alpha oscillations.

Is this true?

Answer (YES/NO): NO